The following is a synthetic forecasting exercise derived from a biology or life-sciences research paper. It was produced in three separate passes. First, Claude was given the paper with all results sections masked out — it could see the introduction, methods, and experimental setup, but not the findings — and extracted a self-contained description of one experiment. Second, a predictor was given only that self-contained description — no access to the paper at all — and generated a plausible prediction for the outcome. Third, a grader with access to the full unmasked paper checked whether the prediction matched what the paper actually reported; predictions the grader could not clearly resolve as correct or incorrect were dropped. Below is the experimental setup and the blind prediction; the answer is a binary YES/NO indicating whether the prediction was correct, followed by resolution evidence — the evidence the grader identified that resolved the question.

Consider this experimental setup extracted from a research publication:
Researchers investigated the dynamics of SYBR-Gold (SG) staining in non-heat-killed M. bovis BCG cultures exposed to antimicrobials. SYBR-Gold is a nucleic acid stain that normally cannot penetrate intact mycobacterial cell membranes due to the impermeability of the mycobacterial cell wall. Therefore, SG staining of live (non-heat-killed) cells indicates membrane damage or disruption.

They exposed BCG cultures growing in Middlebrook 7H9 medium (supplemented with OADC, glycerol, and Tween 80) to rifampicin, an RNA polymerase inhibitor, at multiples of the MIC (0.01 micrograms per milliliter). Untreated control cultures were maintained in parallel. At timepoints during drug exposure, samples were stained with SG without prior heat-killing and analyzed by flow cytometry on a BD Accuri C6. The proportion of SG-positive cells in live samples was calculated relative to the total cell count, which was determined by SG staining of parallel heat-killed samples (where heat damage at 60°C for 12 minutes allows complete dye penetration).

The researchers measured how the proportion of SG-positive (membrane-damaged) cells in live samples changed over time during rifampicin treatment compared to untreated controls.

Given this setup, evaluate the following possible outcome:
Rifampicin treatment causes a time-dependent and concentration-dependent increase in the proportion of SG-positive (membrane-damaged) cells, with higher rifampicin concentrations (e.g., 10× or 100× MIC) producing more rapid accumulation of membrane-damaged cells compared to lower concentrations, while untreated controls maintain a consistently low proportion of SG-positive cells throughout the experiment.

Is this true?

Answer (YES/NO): NO